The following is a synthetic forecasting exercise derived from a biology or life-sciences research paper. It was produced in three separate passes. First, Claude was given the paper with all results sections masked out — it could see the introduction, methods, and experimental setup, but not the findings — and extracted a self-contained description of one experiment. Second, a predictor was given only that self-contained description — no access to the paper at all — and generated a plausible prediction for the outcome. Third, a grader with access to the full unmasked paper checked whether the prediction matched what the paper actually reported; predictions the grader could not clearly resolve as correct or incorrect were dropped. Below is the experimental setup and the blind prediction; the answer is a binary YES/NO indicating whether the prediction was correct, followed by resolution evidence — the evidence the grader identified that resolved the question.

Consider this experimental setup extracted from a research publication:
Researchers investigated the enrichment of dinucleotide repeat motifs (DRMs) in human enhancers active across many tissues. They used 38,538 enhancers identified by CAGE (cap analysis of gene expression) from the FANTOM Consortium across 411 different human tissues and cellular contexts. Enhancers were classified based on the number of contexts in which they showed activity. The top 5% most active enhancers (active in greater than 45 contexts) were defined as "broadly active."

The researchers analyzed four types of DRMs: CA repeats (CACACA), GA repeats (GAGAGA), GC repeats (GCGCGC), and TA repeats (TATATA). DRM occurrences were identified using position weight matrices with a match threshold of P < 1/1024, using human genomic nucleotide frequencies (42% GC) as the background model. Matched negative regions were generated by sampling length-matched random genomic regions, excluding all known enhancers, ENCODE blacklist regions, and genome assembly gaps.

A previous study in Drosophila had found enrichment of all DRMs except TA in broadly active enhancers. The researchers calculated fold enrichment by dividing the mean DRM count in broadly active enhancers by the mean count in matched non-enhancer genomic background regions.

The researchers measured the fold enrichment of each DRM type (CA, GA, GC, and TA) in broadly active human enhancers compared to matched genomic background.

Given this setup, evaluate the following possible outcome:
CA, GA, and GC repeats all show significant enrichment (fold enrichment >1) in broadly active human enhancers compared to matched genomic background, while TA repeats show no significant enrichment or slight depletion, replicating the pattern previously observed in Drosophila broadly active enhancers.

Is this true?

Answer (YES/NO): NO